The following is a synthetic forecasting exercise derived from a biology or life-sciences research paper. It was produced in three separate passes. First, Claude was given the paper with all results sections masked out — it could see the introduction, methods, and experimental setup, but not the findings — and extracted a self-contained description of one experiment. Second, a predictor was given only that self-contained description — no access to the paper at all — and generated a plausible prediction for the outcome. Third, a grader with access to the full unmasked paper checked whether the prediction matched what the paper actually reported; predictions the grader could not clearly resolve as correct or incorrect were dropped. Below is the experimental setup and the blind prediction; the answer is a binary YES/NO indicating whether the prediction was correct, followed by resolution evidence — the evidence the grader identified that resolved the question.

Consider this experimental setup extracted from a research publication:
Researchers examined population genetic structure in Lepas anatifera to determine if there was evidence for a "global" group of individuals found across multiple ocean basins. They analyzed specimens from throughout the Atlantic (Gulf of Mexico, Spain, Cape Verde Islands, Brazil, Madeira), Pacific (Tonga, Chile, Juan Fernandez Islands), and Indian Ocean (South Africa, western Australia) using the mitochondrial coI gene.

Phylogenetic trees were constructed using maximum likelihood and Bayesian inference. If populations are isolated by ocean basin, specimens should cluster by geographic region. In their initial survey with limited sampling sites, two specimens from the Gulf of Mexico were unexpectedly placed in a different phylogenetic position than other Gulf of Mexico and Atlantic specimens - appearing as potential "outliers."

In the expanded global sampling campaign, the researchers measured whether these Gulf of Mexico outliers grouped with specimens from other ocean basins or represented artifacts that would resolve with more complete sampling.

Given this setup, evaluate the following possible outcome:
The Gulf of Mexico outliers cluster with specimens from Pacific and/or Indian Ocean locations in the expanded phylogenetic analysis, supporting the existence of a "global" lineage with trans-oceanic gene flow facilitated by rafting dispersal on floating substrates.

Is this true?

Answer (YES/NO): NO